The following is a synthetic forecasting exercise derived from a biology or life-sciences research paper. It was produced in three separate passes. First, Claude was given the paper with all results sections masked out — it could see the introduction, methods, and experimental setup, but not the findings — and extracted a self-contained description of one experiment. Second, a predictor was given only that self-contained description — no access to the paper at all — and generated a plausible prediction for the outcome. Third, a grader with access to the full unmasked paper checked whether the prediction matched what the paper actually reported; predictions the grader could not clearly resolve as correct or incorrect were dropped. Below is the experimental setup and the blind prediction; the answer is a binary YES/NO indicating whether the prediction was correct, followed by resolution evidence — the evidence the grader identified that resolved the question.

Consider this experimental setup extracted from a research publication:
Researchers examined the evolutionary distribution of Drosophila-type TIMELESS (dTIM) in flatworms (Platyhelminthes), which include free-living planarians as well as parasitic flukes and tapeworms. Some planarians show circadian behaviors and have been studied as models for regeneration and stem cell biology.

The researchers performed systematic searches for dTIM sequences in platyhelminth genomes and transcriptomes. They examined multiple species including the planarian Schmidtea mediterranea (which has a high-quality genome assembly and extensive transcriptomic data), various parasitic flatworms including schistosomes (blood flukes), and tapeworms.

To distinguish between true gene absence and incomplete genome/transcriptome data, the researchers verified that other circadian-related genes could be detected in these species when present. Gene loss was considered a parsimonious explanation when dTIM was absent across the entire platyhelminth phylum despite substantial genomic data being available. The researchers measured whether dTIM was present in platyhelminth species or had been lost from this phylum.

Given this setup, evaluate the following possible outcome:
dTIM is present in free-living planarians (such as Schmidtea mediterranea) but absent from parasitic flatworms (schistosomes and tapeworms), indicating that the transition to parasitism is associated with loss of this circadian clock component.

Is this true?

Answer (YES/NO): NO